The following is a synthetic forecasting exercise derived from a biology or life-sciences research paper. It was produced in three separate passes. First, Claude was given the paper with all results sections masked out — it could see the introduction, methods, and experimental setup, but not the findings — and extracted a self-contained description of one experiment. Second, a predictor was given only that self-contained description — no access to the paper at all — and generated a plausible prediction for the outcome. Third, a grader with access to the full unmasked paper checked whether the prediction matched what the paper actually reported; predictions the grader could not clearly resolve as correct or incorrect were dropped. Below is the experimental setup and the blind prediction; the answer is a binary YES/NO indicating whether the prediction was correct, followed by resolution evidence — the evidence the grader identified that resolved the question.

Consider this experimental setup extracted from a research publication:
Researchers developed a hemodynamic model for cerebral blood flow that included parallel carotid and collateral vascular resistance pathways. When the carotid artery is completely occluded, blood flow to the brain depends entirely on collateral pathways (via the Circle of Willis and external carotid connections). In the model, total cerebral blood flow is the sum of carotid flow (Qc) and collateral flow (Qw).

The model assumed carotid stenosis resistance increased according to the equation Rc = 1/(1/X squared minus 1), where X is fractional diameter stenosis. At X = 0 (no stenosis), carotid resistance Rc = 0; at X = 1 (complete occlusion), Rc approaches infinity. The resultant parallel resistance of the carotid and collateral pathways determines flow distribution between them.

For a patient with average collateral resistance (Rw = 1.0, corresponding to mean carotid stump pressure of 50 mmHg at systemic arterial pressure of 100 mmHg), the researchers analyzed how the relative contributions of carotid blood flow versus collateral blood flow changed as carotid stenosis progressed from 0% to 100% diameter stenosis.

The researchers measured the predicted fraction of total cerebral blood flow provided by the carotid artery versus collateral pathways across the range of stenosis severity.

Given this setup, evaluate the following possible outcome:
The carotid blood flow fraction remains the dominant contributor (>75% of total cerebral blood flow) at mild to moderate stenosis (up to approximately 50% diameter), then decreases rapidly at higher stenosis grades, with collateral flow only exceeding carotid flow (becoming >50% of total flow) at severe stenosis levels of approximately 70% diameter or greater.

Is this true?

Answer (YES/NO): YES